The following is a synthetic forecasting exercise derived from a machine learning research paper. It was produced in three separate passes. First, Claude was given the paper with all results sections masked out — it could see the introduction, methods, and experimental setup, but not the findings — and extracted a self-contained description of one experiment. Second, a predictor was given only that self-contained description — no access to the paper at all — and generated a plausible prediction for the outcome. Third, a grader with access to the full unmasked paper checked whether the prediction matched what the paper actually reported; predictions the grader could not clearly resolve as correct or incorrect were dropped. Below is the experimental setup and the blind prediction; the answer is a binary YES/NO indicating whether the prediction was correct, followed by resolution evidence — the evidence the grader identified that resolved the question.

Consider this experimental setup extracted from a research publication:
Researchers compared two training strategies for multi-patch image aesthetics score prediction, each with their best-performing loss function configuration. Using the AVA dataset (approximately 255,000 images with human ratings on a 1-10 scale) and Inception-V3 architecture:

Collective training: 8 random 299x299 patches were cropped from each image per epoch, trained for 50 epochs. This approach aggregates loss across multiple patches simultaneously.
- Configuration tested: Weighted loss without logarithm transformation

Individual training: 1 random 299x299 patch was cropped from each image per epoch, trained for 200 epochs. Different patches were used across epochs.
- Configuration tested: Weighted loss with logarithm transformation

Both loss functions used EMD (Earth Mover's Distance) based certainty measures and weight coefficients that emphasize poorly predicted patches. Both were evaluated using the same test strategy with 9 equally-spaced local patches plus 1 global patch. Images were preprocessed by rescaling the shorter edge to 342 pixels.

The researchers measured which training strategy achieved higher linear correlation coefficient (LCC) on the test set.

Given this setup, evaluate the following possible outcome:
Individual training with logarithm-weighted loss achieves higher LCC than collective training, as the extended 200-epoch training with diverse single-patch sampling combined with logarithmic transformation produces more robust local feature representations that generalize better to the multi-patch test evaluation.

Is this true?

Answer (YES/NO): YES